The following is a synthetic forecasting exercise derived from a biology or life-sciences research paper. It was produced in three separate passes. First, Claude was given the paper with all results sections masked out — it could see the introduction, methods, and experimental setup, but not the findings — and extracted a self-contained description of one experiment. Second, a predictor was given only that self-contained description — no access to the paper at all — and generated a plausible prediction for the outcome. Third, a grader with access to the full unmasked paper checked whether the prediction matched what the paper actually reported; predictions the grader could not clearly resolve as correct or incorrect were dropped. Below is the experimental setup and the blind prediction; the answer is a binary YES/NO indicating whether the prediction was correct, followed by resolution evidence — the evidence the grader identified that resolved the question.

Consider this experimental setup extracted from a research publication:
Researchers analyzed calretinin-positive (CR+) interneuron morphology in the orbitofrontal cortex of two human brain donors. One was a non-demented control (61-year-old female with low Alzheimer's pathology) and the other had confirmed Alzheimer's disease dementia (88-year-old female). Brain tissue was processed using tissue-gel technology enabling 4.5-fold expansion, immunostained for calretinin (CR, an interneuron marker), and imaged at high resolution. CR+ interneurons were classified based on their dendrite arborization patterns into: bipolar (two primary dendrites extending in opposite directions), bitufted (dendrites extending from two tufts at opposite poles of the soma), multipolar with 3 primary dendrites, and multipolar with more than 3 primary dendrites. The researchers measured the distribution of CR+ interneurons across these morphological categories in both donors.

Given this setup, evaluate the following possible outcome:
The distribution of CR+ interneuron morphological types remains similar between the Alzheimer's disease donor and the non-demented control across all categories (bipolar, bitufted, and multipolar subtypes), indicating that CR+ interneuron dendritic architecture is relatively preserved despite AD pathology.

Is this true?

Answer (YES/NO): NO